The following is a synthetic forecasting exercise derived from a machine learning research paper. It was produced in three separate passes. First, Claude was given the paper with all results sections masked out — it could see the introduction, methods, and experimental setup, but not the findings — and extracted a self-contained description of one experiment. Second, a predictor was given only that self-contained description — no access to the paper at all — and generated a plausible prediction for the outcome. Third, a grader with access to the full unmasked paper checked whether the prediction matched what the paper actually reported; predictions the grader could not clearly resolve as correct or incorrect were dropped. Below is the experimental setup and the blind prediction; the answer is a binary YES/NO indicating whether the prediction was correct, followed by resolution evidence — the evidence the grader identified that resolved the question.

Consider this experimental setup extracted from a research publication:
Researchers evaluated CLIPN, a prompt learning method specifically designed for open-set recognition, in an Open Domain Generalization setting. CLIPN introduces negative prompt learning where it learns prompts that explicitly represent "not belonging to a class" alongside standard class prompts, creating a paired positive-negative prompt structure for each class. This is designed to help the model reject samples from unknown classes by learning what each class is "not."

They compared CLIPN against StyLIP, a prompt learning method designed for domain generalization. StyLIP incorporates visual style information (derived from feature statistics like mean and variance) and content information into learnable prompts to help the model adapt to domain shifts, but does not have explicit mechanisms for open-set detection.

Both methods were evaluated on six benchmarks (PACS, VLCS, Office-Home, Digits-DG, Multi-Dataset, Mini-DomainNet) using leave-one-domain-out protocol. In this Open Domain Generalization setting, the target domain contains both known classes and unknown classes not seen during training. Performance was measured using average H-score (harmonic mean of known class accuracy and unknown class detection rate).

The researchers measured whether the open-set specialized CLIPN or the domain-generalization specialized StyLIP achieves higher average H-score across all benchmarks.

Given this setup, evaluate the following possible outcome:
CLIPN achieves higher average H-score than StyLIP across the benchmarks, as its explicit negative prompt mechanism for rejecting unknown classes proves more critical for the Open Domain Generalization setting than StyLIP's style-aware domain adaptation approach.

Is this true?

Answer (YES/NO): NO